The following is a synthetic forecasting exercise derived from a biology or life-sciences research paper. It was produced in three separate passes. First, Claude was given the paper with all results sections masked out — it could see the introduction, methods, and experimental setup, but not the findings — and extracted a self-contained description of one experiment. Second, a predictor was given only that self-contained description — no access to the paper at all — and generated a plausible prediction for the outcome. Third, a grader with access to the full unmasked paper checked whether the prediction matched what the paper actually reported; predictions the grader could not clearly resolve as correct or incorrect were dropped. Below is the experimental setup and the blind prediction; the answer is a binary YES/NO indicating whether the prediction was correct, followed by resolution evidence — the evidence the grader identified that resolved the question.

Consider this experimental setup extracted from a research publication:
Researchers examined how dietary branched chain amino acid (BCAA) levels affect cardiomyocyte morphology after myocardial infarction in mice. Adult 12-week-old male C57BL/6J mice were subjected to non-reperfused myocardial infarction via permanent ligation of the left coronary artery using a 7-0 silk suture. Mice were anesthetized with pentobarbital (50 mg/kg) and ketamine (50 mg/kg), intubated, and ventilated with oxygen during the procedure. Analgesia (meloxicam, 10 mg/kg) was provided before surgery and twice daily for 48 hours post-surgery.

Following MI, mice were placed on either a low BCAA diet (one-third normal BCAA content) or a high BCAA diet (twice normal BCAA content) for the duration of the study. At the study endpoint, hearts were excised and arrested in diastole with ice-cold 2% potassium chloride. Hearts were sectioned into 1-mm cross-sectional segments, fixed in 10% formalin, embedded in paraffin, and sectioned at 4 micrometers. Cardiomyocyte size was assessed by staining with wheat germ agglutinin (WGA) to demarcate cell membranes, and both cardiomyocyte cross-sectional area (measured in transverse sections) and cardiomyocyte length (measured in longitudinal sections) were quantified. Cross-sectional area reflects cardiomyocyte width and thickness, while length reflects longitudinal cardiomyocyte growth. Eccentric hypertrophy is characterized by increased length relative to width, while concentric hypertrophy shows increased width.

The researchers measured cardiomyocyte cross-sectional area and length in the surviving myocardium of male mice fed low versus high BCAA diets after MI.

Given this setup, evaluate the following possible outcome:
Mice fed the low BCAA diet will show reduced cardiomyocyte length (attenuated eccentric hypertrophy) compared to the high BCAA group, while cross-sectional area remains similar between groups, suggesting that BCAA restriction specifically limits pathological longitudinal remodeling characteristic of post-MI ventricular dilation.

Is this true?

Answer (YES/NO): YES